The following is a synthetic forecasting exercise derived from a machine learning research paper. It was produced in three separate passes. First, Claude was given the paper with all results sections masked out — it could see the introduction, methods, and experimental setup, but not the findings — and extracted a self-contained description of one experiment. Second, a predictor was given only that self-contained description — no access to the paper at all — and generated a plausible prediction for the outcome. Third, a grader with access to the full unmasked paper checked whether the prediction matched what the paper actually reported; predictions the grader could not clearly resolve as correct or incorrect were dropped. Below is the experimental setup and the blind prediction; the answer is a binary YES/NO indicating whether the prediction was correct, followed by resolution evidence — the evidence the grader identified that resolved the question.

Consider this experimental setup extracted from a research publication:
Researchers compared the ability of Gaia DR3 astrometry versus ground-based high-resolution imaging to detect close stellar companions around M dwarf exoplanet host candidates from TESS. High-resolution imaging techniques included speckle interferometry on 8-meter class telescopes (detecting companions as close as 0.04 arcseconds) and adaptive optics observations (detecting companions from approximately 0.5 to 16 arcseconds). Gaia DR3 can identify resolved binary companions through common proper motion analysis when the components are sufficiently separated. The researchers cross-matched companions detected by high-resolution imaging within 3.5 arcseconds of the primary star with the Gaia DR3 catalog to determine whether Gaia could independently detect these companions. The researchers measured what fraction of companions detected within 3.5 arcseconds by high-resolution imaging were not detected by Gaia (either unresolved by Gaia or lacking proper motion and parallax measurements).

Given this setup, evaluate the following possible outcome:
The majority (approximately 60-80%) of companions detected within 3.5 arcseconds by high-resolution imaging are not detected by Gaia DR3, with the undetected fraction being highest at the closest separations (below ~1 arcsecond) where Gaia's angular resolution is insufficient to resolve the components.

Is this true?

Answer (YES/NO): NO